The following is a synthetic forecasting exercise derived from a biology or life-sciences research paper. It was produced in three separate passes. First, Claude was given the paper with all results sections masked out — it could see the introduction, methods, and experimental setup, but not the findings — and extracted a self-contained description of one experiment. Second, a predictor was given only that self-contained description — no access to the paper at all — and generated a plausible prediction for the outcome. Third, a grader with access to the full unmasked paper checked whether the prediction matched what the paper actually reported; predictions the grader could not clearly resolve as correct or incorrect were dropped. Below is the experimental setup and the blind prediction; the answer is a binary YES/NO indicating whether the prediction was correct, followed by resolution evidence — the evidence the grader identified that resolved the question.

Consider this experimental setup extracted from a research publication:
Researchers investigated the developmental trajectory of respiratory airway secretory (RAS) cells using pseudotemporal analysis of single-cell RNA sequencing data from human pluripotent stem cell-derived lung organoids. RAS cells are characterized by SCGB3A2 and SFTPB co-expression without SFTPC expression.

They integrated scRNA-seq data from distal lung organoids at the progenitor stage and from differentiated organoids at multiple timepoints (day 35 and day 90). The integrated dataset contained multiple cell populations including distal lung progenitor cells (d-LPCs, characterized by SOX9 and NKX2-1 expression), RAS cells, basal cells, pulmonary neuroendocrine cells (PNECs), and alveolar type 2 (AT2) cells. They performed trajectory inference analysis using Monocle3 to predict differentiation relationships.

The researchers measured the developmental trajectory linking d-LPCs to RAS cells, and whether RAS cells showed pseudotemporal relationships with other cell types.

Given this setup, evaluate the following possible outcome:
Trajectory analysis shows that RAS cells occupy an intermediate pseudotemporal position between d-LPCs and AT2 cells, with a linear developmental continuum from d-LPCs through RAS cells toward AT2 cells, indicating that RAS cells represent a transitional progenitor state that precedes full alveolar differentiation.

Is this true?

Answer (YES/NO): NO